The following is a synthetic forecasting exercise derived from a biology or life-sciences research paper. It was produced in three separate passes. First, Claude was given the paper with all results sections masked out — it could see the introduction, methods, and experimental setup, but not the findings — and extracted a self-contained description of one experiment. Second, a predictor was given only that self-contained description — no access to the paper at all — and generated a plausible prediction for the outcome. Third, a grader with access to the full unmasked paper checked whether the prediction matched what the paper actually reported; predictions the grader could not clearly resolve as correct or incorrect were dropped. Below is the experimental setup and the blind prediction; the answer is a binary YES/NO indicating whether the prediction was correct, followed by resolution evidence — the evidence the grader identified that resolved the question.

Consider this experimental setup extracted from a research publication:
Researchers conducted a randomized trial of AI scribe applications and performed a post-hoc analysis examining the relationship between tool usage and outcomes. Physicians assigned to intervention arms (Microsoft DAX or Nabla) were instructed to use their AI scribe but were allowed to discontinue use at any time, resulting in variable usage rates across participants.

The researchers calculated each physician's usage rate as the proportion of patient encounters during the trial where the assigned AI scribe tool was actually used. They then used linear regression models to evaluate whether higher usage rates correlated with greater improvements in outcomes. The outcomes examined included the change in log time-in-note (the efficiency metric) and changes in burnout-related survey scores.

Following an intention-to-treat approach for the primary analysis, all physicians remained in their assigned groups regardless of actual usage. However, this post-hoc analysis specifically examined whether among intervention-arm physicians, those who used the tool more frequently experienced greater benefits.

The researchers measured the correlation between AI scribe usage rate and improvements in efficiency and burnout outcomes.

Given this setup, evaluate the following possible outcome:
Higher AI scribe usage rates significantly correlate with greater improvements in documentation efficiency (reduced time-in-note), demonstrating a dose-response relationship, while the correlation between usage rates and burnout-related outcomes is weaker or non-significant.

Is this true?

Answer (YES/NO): YES